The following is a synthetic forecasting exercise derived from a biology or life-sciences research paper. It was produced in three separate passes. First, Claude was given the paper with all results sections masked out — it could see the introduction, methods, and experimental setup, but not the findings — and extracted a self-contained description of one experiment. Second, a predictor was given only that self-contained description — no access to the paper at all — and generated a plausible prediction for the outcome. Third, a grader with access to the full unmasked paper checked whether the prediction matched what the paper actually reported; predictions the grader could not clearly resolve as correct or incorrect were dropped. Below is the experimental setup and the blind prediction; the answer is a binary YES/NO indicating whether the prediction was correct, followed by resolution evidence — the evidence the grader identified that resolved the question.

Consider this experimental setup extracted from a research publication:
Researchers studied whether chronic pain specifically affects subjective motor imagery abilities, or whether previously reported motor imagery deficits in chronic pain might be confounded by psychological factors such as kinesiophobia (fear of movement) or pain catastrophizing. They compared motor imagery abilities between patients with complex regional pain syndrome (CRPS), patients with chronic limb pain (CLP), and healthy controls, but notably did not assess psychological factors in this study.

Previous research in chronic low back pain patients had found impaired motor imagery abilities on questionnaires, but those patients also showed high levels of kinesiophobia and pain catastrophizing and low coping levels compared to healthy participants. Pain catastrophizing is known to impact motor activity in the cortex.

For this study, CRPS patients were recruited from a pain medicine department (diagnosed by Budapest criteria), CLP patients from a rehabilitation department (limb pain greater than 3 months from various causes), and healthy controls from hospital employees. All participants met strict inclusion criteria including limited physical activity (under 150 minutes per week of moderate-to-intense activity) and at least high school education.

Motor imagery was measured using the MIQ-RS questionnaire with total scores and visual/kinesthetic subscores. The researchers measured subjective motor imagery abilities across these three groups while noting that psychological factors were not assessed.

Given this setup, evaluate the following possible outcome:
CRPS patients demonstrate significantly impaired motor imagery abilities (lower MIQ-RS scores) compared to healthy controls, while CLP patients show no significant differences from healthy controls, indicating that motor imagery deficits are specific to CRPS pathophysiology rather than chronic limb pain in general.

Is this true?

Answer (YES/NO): NO